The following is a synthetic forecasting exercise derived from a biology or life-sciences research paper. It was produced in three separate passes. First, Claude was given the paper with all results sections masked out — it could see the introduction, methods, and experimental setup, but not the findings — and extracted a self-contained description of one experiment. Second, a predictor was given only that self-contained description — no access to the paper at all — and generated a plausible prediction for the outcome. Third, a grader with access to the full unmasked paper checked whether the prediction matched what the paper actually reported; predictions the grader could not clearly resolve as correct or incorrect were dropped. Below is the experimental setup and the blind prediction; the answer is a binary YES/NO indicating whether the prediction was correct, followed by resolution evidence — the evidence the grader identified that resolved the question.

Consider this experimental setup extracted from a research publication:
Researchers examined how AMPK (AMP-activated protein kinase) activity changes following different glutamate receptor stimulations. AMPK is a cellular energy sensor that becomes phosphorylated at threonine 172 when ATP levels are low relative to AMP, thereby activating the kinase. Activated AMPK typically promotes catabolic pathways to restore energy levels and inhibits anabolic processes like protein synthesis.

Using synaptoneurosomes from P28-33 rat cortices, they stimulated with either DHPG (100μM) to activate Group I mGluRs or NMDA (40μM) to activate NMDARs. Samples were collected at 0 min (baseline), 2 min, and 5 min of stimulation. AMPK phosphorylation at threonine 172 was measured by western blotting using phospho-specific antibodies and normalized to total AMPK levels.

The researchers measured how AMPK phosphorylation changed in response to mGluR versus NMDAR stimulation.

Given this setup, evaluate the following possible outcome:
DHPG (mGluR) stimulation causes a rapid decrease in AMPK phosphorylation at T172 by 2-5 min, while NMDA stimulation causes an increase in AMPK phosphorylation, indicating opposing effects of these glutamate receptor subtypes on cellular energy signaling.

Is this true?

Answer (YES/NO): YES